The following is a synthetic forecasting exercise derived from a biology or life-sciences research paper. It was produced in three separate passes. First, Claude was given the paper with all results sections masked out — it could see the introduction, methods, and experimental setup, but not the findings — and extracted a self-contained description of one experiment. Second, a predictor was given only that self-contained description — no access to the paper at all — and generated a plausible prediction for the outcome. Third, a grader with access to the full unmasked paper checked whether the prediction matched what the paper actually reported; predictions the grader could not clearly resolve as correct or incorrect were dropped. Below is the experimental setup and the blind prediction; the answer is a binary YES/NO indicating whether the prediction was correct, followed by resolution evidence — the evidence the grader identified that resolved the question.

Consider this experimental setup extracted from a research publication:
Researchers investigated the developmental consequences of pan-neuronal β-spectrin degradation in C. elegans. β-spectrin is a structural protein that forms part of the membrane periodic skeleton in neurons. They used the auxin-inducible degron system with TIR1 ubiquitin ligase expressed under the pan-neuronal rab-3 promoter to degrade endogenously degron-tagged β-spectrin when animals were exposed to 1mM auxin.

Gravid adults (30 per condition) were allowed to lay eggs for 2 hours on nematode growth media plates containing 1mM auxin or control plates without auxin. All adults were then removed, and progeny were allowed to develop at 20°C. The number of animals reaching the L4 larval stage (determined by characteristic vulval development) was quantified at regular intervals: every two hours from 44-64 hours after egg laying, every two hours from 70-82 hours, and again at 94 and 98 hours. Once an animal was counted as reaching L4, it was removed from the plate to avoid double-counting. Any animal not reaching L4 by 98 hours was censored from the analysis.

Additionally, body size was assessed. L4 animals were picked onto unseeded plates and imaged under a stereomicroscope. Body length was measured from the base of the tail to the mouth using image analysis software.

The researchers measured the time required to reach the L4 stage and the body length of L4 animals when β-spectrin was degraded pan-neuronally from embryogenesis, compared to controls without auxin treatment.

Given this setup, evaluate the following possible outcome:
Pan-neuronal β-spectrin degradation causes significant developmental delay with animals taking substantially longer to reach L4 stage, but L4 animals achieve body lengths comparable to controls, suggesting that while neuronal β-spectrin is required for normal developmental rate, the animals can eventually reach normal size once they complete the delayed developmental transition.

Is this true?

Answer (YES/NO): NO